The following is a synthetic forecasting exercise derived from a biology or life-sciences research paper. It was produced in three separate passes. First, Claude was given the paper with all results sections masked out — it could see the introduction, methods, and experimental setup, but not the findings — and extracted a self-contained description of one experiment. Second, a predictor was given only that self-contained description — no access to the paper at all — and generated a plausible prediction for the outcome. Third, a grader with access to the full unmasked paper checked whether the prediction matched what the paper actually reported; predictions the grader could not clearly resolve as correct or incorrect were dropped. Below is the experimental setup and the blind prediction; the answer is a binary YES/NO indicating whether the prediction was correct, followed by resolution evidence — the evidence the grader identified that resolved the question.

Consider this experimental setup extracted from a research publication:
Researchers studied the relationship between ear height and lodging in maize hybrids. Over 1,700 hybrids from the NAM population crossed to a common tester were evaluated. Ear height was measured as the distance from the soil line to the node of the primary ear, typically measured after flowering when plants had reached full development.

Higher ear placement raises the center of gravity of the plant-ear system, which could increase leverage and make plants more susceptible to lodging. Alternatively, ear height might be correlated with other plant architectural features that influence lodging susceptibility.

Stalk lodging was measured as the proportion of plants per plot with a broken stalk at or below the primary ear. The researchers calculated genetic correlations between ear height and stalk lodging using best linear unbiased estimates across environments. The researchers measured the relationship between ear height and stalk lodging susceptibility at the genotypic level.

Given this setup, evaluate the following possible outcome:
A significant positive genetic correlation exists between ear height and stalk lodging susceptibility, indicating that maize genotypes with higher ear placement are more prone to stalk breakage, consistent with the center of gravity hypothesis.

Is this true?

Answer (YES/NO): YES